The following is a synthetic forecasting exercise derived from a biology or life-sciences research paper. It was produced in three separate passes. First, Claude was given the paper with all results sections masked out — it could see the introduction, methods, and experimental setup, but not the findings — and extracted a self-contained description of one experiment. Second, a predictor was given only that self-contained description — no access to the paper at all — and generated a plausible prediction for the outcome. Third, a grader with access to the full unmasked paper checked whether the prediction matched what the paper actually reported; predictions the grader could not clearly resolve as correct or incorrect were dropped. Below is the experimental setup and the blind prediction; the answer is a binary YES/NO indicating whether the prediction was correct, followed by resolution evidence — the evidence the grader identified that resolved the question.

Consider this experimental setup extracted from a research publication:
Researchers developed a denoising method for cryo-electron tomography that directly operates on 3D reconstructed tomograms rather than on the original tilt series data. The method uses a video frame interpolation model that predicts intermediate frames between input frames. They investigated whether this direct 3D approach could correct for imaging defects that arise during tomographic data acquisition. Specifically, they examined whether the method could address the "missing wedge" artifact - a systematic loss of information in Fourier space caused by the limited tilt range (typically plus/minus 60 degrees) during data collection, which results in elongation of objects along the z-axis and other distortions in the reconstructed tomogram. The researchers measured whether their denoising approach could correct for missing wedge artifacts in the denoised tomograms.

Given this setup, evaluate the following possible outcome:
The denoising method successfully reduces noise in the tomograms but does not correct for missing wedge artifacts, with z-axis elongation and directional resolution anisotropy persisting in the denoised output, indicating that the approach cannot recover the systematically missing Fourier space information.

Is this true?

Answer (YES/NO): YES